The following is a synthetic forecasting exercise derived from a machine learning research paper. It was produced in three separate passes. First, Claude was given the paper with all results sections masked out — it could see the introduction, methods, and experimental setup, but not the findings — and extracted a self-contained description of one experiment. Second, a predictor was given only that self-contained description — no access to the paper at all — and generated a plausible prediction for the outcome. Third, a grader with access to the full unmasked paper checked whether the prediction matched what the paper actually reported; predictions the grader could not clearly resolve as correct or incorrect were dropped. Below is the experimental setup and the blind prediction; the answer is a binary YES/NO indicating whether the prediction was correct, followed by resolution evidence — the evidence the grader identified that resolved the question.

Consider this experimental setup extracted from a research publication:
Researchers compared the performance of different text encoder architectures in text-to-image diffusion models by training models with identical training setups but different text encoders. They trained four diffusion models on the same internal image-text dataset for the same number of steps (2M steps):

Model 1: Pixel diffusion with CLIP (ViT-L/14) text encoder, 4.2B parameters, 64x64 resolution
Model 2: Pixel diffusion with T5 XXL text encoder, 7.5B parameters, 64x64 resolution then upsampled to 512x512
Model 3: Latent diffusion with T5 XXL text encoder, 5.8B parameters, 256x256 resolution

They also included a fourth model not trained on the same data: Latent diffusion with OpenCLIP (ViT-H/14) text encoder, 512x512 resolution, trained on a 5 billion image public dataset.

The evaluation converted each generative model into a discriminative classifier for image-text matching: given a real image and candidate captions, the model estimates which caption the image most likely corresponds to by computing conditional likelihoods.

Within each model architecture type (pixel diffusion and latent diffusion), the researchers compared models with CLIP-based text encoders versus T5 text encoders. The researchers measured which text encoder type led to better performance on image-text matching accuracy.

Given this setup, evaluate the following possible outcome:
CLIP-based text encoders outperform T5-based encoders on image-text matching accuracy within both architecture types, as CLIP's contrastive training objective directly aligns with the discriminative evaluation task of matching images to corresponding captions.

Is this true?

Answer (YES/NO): NO